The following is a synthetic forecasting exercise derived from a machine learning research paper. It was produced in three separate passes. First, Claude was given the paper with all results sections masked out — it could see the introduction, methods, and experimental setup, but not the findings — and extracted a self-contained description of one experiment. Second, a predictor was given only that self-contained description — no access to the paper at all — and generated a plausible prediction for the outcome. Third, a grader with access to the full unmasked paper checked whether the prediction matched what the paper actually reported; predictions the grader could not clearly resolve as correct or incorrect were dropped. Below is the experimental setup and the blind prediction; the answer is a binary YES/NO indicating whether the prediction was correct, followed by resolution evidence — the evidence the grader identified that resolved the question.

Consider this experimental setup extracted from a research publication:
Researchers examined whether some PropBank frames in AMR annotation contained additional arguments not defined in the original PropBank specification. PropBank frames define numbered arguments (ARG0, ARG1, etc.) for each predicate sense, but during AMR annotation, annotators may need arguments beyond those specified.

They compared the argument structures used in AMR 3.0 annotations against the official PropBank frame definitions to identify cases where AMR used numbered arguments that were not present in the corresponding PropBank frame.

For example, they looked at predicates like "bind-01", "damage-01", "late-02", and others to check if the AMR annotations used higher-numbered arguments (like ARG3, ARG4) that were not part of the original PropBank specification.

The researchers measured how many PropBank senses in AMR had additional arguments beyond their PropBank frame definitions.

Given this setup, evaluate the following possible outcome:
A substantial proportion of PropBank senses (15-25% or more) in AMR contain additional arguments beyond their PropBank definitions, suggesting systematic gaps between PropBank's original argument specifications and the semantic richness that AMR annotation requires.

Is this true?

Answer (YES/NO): NO